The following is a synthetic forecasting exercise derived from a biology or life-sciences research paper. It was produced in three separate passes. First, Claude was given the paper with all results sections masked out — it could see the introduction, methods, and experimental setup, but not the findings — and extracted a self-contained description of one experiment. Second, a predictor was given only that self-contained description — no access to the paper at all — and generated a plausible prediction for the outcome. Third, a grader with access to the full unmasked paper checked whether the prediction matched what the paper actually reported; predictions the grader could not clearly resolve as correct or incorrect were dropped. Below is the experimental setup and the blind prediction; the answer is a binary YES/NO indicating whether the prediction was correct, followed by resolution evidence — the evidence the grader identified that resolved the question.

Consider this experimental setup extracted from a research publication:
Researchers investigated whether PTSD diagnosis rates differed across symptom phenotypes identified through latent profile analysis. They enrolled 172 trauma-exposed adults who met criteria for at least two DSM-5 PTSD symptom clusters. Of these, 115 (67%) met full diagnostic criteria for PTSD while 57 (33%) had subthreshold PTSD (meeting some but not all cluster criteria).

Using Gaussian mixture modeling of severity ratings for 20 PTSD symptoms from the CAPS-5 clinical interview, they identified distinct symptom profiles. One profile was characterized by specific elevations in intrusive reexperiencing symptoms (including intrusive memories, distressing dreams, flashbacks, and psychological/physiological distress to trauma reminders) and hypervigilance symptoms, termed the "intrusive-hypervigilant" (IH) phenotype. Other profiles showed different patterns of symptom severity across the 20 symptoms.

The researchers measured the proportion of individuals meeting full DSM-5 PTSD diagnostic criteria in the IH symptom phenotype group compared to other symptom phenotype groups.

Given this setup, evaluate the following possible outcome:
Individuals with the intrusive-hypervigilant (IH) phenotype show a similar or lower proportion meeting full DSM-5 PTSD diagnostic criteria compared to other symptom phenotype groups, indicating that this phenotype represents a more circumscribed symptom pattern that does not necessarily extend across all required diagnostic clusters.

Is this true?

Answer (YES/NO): NO